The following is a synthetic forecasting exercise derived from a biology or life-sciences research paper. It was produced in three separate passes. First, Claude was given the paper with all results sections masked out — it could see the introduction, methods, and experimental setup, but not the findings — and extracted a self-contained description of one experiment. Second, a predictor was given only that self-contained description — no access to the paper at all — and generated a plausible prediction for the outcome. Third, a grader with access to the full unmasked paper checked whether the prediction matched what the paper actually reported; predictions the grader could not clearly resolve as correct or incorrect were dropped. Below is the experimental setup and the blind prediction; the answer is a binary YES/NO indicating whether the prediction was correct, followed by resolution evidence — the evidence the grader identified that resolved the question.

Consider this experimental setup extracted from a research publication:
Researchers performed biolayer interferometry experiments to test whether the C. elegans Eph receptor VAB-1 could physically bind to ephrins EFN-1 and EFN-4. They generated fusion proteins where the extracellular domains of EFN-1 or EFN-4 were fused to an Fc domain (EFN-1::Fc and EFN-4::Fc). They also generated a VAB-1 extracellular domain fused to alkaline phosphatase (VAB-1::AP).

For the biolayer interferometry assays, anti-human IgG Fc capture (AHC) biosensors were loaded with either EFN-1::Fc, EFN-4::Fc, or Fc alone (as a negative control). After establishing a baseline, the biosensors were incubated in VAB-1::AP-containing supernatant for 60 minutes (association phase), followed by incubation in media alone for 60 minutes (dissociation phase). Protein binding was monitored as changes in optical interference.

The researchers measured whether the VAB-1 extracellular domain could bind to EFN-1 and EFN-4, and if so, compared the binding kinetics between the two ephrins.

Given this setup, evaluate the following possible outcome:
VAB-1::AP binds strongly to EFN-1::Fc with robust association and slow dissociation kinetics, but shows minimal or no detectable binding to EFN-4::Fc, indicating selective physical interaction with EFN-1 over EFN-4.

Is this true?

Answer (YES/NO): NO